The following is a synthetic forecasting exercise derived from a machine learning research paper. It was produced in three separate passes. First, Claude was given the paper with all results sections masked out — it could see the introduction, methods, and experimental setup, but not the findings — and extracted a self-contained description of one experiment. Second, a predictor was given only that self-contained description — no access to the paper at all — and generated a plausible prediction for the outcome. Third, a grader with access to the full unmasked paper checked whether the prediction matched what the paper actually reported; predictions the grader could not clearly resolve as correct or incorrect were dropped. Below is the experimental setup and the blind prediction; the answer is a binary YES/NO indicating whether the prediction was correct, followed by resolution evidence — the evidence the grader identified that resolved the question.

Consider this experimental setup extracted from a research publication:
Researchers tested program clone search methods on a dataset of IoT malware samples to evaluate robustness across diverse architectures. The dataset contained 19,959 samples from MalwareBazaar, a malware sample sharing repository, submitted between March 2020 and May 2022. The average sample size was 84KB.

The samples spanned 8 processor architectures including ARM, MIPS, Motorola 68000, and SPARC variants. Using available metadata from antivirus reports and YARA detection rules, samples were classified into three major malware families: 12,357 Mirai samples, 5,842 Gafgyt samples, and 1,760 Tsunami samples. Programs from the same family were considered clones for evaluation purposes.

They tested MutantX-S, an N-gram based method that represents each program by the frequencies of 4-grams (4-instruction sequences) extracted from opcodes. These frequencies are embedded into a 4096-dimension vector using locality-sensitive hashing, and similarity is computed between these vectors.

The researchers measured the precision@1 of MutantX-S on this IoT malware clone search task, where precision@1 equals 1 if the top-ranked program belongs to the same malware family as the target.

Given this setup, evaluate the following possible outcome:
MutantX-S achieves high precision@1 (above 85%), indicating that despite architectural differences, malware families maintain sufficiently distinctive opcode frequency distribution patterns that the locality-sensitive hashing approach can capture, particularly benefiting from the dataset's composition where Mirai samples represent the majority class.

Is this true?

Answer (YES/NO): YES